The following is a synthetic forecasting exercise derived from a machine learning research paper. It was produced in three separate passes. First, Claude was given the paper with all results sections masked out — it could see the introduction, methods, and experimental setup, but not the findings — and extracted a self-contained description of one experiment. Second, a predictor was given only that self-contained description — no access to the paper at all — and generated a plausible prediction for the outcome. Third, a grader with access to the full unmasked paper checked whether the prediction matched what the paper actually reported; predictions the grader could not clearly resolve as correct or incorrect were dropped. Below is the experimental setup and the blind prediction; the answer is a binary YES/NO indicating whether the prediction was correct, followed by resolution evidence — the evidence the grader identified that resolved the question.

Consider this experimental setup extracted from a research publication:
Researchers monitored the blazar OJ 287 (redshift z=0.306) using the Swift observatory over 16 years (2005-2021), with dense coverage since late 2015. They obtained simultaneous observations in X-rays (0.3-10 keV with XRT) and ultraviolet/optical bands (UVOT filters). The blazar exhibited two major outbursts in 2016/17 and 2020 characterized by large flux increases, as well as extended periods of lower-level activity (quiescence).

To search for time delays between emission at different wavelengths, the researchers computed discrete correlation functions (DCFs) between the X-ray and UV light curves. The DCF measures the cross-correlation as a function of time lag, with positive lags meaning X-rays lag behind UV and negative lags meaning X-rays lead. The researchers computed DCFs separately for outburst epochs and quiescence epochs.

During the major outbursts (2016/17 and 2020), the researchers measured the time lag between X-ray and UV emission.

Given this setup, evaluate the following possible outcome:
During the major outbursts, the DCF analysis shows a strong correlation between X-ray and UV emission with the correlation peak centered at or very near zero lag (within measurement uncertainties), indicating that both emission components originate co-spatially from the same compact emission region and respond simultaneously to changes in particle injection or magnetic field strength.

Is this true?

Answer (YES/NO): YES